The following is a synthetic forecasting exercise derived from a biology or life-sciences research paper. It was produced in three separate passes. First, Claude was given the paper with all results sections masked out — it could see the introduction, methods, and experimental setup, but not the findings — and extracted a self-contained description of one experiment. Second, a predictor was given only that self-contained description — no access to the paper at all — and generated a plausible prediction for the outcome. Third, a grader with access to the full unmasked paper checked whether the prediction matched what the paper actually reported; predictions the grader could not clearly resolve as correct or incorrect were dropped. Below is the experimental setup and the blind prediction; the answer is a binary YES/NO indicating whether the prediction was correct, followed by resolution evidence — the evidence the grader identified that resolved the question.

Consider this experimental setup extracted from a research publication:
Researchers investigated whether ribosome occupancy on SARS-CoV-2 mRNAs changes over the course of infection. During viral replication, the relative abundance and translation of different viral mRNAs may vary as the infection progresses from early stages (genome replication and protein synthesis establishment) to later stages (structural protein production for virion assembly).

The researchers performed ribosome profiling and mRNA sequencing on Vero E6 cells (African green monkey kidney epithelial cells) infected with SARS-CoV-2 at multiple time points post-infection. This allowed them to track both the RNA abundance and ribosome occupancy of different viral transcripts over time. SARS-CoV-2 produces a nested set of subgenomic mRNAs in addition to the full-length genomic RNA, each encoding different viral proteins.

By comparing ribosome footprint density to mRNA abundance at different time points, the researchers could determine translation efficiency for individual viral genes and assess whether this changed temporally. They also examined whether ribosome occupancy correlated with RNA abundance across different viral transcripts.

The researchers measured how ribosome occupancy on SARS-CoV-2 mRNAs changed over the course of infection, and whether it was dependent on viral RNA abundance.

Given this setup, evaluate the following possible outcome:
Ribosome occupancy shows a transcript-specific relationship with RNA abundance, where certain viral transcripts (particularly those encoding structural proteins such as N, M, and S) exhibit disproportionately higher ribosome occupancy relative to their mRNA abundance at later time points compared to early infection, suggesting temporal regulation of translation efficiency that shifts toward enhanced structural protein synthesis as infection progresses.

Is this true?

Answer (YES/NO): NO